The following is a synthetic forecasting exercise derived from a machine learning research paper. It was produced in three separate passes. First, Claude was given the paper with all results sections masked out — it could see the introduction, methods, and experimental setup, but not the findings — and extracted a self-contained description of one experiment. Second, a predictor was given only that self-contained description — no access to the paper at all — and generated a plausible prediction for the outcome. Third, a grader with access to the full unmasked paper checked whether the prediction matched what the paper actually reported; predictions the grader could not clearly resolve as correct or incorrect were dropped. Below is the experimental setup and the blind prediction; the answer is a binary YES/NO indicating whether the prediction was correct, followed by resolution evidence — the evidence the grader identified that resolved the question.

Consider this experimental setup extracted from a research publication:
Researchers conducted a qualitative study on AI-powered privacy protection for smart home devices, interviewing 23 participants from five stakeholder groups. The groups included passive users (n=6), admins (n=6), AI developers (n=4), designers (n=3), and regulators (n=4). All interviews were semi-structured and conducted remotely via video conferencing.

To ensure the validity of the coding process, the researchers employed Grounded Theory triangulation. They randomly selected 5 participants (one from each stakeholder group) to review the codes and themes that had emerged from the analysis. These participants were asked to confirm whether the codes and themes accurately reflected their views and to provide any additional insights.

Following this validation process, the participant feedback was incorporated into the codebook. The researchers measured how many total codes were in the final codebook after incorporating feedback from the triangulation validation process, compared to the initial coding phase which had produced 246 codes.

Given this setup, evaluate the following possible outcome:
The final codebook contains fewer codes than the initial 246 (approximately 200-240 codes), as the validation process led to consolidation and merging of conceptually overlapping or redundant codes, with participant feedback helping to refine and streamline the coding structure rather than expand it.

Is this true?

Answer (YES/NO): NO